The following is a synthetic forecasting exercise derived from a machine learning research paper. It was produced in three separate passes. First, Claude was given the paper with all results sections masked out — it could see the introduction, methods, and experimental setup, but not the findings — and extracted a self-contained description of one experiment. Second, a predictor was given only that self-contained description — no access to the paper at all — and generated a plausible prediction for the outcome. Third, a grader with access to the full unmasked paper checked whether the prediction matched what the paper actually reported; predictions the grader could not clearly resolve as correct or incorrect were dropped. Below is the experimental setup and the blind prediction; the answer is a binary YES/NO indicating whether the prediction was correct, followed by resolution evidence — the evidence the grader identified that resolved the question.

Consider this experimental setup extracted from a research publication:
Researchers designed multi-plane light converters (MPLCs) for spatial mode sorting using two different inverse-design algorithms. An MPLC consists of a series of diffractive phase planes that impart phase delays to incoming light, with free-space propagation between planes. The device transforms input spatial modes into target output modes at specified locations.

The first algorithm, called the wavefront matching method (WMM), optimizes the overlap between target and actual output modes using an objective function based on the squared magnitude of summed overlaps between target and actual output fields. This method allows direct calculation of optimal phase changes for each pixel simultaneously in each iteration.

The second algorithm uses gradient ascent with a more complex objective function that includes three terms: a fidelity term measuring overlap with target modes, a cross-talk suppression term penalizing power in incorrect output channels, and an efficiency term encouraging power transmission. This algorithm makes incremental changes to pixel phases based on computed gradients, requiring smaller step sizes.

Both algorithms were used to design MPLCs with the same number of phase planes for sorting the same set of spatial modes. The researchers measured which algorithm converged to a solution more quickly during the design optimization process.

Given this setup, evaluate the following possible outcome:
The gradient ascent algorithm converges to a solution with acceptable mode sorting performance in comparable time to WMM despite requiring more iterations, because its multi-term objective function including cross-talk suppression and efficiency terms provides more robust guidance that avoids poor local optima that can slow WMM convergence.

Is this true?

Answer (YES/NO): NO